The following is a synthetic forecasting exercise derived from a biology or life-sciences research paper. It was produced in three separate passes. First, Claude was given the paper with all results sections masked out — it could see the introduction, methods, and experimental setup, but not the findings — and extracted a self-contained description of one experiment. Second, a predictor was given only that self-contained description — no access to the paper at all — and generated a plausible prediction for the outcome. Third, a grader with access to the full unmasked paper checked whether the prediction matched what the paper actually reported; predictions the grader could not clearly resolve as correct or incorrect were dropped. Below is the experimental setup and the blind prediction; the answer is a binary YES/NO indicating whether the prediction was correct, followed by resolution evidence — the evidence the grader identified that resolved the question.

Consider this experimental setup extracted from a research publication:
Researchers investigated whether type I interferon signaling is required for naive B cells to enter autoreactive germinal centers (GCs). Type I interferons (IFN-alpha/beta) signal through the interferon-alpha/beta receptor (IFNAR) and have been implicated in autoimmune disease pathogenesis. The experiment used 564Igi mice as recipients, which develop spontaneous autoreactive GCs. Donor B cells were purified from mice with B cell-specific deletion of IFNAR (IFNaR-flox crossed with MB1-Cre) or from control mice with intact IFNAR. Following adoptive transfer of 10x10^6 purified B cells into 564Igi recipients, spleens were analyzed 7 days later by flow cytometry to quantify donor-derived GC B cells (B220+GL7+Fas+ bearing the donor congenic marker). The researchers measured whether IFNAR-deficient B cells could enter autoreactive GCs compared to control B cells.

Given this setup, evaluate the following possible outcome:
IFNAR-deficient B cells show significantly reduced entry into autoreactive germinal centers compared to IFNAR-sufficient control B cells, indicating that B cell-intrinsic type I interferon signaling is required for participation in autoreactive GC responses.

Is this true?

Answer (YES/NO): YES